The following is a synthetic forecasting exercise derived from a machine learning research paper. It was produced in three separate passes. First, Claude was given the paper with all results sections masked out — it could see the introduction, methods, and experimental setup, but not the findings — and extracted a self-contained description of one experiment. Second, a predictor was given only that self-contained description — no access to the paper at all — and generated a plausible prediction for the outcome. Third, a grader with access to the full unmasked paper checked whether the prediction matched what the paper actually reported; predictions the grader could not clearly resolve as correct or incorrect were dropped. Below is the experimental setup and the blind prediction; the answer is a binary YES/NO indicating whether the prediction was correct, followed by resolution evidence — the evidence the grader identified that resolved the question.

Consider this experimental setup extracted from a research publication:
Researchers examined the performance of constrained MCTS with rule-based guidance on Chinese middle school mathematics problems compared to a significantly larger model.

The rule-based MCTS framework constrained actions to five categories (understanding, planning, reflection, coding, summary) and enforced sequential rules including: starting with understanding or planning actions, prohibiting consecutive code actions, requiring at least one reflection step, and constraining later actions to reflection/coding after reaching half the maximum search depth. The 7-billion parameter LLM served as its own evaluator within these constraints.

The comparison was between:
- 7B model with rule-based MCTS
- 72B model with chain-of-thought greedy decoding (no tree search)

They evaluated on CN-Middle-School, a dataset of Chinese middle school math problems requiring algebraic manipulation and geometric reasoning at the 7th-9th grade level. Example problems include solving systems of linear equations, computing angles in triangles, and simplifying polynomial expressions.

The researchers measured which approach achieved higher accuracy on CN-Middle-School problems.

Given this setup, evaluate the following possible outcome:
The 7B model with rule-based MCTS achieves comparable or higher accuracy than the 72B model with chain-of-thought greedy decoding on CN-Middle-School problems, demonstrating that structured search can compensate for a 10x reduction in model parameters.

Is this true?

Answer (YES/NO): NO